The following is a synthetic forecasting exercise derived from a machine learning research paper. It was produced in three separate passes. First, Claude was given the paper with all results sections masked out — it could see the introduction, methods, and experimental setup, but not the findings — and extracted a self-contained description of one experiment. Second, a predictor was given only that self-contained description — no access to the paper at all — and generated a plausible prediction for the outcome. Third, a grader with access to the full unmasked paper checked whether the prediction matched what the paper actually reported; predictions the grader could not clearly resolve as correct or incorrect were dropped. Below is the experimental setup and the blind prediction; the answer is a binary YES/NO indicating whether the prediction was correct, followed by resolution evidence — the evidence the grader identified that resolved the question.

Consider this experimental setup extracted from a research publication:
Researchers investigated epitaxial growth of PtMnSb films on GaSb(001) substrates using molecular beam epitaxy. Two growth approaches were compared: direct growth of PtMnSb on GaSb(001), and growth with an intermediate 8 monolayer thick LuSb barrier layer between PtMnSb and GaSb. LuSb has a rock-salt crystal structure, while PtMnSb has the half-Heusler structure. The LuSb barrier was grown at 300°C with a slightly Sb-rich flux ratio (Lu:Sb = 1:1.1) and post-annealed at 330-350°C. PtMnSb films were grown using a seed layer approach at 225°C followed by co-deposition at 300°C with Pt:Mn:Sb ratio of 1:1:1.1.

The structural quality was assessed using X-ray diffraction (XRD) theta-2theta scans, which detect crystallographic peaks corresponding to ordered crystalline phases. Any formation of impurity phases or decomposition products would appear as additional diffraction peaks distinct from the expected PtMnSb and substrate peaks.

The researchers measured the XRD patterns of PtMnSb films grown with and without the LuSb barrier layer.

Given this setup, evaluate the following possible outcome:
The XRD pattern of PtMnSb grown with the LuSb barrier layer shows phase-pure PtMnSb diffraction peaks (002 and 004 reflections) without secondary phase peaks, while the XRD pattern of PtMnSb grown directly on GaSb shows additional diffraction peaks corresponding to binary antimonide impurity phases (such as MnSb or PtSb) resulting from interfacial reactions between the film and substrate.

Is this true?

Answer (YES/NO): NO